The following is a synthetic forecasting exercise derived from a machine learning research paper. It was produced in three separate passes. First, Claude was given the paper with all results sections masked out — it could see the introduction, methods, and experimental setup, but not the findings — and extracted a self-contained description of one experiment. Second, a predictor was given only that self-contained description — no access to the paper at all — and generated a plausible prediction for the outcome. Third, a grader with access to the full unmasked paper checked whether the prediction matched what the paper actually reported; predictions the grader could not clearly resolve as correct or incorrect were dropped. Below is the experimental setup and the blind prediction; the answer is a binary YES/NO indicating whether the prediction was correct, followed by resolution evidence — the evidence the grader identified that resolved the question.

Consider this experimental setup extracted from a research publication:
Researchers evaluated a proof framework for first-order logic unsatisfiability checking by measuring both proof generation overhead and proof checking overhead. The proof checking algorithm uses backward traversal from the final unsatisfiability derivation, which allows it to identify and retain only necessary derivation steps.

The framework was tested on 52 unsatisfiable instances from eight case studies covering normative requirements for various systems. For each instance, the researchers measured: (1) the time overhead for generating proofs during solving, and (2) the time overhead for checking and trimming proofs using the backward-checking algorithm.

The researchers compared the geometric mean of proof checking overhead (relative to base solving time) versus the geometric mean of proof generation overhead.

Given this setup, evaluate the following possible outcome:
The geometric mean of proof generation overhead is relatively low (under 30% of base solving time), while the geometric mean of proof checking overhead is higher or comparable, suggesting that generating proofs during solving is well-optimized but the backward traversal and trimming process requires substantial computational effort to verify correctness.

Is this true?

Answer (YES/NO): NO